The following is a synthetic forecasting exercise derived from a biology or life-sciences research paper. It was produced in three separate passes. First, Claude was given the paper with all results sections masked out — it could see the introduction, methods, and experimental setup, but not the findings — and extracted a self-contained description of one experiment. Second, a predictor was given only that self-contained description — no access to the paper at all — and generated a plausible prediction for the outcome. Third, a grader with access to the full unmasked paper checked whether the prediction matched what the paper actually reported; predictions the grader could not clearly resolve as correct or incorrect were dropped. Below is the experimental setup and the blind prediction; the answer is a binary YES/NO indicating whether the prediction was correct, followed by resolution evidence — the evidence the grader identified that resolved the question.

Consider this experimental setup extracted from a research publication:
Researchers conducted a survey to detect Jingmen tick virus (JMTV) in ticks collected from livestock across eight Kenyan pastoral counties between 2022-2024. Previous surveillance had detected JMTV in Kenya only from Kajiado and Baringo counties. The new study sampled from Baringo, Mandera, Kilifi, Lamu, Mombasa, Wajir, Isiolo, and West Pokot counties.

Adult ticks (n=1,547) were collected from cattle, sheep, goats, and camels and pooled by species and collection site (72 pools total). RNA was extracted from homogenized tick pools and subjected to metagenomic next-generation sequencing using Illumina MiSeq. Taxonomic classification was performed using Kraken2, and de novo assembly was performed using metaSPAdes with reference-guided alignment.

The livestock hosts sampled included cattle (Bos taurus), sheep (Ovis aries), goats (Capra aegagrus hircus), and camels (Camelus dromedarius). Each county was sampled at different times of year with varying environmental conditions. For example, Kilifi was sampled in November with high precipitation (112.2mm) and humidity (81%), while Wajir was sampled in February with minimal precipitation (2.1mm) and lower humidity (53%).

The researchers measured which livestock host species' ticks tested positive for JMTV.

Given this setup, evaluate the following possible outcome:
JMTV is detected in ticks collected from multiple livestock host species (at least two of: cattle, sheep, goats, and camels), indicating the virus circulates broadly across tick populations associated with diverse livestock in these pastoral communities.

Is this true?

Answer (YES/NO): YES